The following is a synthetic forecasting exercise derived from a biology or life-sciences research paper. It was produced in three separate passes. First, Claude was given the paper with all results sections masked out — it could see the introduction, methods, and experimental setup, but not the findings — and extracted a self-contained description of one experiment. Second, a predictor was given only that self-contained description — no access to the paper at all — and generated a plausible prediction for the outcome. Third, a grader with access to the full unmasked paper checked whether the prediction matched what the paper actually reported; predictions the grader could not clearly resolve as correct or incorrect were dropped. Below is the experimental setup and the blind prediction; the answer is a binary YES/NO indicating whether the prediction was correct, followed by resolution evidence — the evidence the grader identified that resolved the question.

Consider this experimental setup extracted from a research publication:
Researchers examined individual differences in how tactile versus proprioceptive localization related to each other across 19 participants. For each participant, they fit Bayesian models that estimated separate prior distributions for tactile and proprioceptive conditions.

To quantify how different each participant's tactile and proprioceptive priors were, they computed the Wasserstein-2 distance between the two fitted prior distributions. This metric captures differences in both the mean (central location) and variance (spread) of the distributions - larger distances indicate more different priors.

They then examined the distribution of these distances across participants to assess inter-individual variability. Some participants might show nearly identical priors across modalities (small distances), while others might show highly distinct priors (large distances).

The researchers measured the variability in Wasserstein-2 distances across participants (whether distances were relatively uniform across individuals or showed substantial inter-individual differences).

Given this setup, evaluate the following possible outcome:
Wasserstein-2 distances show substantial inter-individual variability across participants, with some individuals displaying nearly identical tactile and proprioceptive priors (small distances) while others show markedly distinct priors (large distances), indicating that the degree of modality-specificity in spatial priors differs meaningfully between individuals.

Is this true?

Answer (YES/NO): YES